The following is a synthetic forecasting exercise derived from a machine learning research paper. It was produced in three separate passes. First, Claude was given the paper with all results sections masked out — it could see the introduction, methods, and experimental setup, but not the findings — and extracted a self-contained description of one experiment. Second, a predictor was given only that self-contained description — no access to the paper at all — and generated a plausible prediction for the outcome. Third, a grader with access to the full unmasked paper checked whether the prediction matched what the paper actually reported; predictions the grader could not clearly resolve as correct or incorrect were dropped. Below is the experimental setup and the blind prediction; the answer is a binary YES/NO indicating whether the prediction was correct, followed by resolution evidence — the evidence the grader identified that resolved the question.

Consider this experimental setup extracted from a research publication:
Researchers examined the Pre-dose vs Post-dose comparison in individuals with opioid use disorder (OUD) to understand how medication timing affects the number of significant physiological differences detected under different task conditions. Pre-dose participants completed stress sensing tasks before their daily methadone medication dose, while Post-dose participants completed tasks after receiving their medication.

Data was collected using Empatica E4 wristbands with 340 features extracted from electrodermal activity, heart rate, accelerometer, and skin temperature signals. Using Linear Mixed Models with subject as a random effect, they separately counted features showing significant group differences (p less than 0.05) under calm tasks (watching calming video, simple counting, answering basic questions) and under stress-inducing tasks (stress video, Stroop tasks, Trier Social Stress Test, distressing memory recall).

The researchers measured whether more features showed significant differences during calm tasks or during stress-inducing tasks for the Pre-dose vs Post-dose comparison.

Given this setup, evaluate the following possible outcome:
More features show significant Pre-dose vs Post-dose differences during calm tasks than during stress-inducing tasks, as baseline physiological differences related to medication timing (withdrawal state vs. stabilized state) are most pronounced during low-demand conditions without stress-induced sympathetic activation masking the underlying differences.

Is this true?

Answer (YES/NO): NO